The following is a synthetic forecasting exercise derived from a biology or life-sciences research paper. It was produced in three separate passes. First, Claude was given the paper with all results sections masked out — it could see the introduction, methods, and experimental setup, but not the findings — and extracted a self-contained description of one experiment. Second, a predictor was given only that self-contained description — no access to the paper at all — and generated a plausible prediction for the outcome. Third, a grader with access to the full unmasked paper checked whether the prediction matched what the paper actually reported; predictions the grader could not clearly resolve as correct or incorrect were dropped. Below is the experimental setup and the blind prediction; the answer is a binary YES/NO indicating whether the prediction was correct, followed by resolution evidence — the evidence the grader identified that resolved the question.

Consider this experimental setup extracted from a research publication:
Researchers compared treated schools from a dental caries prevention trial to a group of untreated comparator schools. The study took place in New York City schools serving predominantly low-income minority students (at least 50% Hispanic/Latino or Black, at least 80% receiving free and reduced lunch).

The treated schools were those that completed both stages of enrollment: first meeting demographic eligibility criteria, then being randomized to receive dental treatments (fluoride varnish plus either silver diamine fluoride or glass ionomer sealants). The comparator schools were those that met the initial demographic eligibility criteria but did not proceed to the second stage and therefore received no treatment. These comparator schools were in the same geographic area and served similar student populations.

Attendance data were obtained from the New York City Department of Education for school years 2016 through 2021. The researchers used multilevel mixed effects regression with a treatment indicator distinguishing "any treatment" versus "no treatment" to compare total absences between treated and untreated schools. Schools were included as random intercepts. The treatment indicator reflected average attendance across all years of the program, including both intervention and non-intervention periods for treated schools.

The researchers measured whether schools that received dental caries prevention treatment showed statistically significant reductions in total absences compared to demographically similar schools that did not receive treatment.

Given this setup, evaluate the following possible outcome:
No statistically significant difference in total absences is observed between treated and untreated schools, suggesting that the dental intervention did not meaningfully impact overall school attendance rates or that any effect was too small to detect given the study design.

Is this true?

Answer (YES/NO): YES